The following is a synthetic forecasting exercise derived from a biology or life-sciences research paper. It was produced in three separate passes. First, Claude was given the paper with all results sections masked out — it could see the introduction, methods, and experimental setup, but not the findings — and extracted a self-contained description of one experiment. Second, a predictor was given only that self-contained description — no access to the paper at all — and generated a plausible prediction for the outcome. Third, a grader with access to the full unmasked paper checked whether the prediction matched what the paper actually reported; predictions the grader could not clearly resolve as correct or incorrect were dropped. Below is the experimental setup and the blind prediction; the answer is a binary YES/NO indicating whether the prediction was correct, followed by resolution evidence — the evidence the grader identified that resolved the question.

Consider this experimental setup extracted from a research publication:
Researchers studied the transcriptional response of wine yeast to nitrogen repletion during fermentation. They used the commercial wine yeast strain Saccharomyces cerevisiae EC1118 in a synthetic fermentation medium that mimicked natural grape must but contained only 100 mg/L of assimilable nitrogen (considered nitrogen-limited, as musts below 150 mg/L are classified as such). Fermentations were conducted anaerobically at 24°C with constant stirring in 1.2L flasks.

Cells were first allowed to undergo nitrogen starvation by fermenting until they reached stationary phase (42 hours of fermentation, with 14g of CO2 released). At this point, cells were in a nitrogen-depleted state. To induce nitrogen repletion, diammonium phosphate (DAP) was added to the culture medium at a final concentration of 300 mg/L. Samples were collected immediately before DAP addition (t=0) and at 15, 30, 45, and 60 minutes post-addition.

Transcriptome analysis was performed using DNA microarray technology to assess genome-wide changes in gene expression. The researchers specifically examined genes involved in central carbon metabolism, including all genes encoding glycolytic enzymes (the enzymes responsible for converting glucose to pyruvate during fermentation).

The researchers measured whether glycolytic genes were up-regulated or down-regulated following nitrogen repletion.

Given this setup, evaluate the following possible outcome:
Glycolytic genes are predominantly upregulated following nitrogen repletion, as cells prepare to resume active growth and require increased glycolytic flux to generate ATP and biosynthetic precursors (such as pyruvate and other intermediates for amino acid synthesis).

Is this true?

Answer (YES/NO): NO